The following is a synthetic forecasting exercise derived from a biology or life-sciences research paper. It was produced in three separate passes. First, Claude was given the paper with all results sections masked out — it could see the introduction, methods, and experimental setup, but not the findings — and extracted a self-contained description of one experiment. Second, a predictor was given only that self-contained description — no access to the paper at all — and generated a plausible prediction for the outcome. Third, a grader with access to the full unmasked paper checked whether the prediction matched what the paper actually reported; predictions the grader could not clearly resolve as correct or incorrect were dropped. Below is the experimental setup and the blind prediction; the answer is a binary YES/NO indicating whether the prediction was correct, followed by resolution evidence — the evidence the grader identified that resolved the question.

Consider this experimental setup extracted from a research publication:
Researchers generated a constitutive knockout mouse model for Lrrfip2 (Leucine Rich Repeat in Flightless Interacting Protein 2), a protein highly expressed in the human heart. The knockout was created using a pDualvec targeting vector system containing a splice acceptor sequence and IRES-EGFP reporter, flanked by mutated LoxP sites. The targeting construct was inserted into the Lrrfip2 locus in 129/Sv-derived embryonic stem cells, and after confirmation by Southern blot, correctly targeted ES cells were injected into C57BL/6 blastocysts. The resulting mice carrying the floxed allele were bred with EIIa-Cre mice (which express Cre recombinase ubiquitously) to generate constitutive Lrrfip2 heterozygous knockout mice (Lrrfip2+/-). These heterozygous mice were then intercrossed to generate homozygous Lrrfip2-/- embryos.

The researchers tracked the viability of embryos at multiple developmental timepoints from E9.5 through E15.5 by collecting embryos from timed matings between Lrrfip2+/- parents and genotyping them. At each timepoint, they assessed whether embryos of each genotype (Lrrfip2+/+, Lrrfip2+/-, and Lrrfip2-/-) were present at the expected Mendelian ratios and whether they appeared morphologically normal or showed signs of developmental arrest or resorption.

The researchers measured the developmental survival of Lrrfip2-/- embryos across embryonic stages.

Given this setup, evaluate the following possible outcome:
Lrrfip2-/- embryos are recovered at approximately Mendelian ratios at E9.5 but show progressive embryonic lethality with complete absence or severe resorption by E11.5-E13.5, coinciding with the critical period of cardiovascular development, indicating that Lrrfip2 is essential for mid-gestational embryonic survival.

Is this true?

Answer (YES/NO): YES